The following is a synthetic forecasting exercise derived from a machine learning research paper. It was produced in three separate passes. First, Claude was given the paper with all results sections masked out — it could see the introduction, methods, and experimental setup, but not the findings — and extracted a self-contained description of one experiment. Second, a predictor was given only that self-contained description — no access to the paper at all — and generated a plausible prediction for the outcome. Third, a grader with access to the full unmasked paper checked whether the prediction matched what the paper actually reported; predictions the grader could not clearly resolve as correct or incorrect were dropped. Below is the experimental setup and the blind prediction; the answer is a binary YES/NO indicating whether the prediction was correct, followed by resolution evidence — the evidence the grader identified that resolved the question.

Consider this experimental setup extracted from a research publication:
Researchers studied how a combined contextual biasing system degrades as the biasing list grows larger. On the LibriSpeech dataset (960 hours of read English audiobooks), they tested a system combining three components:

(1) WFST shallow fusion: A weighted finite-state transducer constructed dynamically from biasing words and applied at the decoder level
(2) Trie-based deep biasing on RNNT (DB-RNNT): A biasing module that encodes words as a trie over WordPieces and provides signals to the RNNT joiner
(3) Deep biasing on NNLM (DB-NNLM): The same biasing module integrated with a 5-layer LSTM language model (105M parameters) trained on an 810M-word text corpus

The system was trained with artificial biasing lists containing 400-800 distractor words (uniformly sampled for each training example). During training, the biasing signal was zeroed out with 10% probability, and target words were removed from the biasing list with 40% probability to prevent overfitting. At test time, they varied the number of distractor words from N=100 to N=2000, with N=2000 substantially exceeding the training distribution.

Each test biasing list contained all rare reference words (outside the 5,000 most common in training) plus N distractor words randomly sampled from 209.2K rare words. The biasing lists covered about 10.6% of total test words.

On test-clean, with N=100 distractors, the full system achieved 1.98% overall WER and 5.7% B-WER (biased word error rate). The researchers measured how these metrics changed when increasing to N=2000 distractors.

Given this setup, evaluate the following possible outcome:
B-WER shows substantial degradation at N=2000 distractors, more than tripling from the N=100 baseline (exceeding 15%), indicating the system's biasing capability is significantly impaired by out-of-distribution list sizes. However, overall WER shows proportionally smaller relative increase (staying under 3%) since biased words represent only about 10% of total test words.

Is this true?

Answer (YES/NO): NO